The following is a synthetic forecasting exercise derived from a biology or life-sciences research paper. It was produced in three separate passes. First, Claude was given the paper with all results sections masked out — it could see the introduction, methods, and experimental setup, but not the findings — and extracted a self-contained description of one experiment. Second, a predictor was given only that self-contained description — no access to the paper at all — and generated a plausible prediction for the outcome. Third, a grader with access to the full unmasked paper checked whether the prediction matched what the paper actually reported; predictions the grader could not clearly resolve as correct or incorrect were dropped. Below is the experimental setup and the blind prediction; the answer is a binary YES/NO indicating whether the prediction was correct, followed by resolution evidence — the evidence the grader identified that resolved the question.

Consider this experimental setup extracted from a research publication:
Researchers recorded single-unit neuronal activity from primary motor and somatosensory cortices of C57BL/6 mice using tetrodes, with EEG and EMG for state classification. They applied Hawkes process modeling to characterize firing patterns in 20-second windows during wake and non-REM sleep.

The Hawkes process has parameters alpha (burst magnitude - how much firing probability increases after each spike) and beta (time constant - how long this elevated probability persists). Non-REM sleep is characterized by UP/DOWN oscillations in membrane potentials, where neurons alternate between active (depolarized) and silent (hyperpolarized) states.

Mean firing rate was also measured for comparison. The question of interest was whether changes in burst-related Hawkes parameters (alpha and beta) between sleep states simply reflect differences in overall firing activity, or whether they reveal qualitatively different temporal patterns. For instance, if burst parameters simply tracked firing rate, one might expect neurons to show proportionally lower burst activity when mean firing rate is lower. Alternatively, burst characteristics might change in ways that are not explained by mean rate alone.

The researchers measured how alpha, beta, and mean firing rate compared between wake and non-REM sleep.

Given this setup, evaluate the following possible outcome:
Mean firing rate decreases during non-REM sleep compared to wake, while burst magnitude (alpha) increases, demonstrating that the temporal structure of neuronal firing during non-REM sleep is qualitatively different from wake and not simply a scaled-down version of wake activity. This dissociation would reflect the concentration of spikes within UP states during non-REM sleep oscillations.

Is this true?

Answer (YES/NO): YES